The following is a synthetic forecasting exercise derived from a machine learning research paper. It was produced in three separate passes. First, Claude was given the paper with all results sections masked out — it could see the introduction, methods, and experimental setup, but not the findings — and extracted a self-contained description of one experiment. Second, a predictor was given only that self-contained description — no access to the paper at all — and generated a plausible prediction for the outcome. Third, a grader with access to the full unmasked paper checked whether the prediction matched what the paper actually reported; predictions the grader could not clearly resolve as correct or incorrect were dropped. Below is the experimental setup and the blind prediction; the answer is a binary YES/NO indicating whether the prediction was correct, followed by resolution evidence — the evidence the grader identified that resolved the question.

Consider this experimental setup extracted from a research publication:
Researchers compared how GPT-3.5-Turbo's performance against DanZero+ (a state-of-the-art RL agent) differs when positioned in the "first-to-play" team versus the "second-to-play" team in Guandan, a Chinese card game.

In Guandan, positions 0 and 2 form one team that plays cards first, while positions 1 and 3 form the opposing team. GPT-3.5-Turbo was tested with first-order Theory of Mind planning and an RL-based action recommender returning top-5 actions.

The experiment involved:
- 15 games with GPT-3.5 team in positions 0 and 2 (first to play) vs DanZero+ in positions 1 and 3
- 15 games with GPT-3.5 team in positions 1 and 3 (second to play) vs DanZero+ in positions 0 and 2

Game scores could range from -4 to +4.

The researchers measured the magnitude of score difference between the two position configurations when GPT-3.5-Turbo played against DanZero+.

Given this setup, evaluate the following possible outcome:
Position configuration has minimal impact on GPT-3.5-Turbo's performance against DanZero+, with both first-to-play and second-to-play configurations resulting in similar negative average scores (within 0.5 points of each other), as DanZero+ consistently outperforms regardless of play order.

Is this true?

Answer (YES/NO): NO